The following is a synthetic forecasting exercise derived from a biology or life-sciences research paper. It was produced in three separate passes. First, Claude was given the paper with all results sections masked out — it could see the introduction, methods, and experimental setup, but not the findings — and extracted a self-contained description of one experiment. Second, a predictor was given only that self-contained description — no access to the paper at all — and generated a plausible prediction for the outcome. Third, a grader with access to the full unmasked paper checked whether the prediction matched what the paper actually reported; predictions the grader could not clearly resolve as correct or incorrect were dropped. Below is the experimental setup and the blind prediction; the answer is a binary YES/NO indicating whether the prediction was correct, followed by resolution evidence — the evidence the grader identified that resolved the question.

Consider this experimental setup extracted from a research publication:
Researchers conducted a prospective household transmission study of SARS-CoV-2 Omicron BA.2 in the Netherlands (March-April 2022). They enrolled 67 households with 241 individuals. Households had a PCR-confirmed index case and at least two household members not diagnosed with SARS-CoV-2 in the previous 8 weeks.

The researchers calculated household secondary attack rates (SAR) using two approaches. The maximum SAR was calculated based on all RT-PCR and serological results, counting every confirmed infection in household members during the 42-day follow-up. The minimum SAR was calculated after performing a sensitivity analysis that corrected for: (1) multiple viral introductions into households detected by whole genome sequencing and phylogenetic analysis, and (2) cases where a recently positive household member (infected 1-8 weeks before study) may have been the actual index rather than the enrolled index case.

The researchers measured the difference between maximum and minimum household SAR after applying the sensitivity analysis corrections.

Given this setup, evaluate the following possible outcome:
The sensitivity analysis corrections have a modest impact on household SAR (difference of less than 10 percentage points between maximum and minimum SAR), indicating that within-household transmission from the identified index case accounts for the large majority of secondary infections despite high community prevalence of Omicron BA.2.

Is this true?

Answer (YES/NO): YES